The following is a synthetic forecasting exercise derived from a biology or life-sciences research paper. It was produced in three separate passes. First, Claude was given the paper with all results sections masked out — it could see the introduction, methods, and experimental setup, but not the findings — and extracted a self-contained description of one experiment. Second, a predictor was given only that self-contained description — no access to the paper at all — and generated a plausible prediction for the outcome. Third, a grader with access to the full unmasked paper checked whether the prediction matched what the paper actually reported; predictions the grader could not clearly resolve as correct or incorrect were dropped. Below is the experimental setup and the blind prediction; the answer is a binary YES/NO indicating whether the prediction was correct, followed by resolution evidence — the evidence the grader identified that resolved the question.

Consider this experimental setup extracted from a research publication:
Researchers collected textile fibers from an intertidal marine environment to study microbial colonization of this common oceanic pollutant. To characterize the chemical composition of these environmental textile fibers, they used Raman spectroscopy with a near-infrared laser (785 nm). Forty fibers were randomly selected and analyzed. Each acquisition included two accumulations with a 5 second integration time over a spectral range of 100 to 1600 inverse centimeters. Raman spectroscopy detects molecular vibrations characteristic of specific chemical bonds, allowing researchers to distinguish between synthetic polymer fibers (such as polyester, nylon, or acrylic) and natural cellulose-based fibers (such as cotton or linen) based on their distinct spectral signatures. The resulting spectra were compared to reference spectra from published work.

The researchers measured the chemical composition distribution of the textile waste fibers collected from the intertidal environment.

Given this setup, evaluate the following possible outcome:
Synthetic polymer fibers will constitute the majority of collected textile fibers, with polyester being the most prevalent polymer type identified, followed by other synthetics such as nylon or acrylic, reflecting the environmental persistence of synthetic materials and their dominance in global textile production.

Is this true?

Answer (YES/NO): NO